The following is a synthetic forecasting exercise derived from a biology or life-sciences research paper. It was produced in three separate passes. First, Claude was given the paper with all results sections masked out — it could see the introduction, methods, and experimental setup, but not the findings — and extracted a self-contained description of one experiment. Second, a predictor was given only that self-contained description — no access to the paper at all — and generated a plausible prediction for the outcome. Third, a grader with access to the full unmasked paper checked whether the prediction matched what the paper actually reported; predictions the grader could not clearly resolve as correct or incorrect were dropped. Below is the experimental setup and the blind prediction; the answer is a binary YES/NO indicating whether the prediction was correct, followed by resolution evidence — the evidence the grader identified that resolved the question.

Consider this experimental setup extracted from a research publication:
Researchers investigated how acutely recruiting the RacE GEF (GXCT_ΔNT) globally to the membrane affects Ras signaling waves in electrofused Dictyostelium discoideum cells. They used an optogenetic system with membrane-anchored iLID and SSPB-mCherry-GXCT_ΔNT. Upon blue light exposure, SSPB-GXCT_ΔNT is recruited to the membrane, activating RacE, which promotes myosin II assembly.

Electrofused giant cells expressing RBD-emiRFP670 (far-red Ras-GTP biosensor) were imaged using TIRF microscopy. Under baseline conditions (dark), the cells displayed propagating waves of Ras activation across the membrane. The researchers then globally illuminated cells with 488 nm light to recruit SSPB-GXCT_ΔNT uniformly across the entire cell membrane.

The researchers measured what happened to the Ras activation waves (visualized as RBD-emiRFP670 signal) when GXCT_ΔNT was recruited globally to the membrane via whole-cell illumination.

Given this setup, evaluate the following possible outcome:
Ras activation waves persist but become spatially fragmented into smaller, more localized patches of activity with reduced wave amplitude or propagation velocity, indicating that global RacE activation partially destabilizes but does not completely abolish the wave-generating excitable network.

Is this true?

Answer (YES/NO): NO